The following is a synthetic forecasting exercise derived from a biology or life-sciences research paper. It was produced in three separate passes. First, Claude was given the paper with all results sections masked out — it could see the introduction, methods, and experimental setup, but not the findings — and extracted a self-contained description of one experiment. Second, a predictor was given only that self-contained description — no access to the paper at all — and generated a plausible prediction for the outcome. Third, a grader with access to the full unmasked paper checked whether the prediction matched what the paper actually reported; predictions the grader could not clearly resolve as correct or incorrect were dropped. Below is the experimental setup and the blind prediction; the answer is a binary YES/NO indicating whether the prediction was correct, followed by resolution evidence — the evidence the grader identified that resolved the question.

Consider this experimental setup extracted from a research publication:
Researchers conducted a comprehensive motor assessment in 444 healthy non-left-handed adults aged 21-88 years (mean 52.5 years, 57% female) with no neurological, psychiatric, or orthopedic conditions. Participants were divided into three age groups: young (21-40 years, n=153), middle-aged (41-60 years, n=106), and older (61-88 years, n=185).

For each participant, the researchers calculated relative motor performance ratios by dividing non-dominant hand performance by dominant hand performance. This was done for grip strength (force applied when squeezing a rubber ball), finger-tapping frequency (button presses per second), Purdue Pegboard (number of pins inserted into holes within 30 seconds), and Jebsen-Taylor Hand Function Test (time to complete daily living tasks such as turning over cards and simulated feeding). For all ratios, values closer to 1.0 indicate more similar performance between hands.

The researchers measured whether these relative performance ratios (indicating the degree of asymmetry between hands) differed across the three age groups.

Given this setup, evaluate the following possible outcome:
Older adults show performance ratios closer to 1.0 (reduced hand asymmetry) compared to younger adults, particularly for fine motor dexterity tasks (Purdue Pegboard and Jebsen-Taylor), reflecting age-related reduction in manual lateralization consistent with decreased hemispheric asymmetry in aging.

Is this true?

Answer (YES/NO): NO